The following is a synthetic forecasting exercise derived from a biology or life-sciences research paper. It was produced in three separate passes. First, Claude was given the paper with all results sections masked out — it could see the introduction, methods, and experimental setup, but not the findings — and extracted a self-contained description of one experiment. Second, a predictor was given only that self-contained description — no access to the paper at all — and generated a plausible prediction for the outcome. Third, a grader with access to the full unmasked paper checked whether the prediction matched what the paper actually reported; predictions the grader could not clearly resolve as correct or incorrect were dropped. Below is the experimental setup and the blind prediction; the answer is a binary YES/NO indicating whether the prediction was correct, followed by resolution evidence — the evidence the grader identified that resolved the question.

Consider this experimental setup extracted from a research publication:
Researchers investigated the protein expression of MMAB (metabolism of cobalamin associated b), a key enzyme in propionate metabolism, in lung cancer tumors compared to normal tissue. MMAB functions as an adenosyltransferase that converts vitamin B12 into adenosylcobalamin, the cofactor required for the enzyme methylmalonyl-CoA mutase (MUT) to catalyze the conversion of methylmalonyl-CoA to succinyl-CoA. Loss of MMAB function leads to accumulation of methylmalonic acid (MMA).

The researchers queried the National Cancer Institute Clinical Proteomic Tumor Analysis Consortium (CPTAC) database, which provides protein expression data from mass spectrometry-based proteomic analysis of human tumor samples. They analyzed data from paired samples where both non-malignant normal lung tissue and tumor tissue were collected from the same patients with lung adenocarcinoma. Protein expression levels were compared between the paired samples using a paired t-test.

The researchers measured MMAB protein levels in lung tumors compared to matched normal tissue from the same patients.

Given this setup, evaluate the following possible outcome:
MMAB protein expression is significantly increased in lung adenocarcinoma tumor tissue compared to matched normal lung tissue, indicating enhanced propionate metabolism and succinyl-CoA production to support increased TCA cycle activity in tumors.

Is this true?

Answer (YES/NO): NO